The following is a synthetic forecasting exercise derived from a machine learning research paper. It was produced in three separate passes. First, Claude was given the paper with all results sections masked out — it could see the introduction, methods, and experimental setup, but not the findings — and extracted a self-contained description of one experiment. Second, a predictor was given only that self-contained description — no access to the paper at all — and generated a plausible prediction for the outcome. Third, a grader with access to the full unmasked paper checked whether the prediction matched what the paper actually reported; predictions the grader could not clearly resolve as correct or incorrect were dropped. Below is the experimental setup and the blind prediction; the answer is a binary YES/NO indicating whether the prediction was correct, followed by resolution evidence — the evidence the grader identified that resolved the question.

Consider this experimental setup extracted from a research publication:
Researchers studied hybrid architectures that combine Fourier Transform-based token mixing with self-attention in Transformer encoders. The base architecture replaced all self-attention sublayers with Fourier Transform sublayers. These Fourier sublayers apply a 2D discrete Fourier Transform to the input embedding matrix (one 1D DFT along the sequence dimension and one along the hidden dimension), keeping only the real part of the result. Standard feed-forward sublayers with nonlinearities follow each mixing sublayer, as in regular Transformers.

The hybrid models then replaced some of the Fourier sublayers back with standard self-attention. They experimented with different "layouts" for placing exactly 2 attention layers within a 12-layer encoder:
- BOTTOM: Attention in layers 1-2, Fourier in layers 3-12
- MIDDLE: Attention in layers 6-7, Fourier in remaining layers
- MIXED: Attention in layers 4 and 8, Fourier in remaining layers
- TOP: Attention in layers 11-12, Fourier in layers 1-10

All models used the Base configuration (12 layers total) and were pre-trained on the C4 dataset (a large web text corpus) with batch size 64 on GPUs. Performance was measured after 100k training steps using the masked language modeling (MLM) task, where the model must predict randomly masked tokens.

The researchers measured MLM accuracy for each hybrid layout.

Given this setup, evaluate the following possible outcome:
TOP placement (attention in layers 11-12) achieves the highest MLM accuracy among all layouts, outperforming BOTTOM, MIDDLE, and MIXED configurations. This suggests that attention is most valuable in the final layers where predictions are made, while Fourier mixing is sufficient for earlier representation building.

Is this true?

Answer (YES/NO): YES